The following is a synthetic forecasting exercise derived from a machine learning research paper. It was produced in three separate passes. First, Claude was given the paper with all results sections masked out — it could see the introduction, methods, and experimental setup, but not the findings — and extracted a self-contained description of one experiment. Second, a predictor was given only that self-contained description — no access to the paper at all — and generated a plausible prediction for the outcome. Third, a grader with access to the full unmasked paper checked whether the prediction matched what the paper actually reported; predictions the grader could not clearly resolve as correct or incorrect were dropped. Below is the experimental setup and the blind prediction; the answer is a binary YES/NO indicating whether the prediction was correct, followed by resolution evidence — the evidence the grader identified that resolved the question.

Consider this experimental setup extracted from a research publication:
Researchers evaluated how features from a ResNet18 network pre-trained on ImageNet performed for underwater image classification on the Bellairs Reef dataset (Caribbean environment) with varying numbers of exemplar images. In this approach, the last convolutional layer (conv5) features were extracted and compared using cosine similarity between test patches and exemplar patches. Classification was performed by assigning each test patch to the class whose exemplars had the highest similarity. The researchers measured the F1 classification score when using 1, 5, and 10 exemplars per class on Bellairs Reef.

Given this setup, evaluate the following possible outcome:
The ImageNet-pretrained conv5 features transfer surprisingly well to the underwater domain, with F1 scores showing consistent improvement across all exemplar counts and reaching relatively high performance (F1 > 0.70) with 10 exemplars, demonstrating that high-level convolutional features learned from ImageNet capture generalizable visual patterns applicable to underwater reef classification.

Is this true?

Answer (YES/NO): NO